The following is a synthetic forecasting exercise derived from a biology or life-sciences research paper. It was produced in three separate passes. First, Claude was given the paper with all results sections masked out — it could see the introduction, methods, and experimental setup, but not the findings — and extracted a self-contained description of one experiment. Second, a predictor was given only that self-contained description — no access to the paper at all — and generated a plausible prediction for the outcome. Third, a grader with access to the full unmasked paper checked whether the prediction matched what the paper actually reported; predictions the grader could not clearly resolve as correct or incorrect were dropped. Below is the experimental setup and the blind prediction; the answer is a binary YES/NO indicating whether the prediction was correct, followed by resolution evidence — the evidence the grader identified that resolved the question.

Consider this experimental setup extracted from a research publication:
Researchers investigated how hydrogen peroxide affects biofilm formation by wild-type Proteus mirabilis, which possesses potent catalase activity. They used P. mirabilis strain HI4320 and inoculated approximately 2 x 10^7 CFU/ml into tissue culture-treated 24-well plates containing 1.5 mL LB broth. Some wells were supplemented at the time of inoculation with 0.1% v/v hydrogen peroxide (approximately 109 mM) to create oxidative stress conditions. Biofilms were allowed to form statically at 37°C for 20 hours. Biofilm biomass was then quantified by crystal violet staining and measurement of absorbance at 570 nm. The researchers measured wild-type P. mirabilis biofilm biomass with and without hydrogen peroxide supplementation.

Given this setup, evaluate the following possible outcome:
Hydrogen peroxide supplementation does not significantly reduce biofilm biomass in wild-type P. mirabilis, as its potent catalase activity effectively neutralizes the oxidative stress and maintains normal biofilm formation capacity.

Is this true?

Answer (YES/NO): NO